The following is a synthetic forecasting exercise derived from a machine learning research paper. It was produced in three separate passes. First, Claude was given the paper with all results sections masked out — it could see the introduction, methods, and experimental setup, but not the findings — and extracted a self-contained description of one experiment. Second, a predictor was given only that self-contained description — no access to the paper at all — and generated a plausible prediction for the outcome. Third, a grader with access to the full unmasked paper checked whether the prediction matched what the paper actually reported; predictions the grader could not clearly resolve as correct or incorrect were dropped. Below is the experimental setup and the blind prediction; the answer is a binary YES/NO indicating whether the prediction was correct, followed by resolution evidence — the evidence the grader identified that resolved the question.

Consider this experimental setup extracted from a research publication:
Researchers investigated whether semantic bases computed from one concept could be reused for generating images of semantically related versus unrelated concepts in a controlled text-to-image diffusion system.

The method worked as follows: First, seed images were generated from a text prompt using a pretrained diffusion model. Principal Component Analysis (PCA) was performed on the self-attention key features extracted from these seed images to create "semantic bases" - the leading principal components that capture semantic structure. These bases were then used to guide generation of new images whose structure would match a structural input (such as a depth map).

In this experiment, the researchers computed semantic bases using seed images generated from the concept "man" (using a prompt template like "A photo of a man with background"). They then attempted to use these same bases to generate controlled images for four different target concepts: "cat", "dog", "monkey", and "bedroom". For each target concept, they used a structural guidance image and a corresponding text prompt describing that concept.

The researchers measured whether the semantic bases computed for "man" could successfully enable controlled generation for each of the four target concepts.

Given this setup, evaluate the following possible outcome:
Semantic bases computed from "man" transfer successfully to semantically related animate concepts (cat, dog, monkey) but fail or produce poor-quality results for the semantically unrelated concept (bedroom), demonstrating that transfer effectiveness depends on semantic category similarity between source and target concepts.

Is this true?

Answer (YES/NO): YES